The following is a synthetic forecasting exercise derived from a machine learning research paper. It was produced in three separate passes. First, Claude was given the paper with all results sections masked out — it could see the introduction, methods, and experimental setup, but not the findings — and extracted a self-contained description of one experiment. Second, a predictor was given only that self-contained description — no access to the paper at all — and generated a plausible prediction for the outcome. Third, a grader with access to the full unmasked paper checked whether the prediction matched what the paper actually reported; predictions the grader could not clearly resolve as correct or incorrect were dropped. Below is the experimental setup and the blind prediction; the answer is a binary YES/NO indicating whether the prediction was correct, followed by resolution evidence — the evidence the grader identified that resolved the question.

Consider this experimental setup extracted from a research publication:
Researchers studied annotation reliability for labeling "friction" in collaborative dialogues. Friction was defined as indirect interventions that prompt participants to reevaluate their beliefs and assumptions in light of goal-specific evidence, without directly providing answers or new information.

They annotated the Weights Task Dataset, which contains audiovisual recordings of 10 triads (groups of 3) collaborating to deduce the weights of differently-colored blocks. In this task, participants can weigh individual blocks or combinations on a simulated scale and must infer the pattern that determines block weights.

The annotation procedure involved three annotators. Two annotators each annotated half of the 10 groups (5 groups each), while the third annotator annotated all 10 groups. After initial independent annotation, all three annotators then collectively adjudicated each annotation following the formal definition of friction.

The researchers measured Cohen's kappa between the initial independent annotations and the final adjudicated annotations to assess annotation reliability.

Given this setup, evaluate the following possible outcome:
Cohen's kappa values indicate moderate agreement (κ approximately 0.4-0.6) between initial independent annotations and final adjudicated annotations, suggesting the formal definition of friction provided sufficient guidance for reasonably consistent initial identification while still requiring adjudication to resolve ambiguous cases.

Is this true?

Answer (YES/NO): NO